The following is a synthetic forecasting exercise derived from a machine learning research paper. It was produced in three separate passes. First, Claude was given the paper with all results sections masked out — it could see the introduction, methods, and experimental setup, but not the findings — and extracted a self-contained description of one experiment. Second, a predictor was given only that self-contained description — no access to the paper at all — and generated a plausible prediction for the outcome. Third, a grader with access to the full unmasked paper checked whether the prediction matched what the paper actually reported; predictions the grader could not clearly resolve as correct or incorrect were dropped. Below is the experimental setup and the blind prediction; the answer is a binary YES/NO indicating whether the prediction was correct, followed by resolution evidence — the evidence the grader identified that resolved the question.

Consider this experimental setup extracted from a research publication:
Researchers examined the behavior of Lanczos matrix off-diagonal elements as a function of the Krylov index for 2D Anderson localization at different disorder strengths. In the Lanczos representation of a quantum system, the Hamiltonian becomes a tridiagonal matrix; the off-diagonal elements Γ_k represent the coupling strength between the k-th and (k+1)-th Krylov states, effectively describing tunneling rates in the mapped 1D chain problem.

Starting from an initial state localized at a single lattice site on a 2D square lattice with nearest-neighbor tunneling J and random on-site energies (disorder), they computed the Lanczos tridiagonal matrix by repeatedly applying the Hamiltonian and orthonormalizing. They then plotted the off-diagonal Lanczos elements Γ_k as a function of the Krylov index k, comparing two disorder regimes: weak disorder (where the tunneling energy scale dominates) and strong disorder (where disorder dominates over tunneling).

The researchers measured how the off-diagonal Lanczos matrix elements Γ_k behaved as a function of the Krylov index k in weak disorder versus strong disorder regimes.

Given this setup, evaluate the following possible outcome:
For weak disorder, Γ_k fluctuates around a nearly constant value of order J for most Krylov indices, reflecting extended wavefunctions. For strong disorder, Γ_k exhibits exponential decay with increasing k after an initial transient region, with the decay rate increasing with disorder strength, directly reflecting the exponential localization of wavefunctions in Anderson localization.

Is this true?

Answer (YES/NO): NO